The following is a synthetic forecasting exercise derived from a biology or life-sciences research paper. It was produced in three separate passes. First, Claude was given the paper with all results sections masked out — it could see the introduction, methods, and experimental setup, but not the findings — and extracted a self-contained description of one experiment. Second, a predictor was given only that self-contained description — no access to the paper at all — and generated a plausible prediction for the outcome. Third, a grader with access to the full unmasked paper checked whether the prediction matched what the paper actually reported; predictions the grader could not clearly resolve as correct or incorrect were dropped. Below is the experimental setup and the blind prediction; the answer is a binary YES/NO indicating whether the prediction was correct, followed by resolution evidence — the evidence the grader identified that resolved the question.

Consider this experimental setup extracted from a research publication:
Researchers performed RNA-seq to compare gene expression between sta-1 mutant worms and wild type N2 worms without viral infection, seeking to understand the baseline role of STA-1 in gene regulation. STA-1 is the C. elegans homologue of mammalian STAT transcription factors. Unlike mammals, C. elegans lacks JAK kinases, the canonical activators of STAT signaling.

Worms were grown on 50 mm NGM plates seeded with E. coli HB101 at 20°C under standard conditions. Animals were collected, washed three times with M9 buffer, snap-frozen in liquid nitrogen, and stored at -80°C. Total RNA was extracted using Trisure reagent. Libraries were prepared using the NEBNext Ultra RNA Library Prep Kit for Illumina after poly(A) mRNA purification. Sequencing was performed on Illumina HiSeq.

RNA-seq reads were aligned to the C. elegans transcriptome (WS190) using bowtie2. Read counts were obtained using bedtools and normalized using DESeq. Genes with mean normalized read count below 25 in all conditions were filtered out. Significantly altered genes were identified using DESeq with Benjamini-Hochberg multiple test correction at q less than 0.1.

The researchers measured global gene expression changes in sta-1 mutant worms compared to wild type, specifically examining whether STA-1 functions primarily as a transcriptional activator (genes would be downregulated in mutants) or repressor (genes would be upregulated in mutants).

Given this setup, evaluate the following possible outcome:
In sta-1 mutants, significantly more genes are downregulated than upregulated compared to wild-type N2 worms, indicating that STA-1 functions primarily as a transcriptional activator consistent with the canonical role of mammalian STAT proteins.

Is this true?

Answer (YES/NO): NO